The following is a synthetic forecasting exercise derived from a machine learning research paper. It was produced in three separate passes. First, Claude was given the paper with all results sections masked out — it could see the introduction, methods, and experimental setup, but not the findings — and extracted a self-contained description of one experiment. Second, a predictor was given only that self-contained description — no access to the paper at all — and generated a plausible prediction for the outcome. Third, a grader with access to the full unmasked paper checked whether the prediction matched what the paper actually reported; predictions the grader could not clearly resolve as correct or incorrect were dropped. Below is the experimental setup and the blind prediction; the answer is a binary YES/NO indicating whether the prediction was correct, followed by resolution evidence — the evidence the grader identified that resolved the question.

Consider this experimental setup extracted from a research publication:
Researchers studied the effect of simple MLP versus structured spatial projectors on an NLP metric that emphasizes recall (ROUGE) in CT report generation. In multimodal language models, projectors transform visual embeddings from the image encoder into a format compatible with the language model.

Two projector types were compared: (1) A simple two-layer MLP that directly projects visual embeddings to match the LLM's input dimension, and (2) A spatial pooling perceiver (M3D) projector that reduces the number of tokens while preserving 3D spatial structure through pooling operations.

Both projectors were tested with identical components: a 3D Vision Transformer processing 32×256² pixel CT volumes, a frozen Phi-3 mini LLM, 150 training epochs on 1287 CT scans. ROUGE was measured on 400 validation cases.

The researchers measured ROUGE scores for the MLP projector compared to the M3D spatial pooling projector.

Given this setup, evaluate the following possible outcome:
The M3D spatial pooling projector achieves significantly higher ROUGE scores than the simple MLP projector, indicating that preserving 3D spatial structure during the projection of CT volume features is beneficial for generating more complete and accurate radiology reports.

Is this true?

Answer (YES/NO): NO